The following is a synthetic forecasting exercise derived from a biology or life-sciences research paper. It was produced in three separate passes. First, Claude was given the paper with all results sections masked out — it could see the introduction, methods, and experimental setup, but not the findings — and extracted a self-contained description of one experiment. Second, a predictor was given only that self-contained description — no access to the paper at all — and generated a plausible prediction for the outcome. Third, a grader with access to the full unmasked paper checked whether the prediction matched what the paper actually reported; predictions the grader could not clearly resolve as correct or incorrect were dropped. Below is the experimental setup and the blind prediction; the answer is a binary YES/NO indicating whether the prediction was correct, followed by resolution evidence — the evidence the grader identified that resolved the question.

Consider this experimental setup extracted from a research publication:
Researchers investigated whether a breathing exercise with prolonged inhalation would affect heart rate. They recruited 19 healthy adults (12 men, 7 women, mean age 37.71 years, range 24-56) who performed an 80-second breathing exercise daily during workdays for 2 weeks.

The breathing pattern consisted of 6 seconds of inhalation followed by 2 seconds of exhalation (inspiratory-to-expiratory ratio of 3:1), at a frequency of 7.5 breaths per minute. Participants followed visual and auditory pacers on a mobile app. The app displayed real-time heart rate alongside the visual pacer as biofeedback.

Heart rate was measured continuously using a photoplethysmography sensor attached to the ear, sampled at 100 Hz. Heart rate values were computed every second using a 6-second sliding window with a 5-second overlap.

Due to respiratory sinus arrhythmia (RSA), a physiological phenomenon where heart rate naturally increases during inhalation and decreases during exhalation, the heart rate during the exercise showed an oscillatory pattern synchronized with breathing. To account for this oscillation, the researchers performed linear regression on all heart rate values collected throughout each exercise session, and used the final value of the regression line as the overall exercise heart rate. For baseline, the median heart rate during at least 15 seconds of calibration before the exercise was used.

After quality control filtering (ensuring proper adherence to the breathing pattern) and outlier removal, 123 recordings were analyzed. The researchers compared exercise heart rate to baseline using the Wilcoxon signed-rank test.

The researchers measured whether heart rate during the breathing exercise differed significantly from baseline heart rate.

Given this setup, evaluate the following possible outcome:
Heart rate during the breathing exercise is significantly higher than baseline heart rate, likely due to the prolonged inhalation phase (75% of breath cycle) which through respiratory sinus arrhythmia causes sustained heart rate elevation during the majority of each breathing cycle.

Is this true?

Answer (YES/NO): YES